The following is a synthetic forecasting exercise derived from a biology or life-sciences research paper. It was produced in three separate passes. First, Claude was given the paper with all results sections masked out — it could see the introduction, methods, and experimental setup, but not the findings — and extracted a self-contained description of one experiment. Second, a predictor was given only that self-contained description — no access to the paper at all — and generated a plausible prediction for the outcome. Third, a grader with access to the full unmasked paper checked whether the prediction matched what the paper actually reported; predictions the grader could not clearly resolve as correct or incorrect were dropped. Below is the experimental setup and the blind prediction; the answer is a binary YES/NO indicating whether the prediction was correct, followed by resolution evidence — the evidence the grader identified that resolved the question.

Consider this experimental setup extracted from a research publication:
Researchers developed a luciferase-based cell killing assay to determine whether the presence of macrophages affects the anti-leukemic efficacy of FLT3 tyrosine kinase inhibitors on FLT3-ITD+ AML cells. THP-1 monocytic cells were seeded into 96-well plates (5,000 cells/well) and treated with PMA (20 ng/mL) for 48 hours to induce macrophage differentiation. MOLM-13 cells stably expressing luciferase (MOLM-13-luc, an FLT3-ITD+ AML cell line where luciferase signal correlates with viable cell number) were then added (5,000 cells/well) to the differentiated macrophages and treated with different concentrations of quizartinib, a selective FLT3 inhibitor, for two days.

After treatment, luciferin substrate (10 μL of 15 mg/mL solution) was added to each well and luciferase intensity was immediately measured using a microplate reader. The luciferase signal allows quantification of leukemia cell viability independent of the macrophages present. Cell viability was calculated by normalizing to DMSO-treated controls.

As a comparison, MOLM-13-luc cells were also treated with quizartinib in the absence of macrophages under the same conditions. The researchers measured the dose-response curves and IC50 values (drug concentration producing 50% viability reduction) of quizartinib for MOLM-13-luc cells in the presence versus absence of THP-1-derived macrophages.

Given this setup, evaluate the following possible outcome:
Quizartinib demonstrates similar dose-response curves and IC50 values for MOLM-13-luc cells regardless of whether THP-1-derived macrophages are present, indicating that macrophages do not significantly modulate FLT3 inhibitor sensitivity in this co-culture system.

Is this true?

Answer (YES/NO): NO